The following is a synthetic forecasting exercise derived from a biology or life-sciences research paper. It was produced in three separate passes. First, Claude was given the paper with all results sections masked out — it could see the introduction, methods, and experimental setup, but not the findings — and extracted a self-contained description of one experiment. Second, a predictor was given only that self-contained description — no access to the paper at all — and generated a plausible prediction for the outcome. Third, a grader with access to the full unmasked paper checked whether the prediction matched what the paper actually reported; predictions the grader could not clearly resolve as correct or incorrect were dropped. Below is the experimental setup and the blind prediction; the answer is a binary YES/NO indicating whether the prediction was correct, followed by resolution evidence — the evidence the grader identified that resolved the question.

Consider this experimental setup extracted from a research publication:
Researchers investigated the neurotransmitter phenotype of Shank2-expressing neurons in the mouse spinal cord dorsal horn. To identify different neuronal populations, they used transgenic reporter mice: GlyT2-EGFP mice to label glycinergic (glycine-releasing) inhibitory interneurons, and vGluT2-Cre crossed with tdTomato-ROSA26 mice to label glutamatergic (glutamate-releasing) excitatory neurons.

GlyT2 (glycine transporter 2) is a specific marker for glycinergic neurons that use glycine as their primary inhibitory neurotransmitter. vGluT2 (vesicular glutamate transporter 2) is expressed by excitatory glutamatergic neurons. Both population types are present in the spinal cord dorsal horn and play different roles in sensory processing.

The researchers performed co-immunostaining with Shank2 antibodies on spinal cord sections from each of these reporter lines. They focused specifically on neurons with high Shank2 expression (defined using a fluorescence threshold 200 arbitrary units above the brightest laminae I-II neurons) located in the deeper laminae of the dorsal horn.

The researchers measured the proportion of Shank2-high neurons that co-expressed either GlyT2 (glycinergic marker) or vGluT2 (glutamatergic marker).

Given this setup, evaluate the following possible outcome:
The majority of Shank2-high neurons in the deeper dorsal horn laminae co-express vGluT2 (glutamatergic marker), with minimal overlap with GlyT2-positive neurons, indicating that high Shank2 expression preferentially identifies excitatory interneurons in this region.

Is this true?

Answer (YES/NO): NO